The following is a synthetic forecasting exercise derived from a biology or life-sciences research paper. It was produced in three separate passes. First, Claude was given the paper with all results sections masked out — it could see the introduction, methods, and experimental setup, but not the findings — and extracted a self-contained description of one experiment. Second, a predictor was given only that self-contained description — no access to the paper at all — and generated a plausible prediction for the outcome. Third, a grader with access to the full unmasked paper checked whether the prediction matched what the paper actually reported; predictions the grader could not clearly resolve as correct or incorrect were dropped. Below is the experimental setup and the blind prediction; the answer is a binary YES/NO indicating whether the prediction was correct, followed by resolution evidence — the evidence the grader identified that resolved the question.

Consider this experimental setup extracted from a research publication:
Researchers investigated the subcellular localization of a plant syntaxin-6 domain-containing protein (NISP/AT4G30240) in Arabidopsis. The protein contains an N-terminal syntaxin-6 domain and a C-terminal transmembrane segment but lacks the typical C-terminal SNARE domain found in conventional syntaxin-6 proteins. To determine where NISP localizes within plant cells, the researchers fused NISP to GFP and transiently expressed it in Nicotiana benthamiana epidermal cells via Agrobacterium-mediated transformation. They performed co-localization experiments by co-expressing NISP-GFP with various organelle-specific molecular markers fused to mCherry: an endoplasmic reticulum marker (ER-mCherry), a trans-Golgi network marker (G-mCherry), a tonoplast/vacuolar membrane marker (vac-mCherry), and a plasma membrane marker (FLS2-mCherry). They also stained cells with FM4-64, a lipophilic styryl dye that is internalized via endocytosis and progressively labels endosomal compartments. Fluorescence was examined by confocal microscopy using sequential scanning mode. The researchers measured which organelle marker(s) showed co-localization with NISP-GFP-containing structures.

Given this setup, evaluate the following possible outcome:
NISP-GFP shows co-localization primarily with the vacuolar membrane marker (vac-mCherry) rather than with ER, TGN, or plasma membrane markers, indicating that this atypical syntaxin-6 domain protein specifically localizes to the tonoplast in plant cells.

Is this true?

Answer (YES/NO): NO